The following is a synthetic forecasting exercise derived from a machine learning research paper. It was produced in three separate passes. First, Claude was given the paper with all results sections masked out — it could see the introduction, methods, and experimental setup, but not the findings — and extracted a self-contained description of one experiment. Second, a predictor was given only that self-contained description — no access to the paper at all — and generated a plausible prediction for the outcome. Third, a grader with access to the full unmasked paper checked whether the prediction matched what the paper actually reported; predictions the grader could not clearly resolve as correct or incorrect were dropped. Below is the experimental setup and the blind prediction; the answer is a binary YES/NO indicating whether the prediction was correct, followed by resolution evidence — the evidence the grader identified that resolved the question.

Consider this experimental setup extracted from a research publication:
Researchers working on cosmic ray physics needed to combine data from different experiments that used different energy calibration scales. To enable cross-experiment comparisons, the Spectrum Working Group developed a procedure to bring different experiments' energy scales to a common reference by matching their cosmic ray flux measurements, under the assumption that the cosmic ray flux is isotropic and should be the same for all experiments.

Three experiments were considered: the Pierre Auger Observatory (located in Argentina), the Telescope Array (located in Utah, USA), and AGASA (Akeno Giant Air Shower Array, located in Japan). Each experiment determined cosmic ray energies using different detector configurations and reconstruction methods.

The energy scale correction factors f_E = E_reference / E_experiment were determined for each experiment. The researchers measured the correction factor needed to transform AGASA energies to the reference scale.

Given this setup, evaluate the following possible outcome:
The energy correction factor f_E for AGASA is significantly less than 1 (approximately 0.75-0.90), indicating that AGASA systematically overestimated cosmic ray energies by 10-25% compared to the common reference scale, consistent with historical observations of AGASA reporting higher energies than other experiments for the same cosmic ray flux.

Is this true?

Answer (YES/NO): NO